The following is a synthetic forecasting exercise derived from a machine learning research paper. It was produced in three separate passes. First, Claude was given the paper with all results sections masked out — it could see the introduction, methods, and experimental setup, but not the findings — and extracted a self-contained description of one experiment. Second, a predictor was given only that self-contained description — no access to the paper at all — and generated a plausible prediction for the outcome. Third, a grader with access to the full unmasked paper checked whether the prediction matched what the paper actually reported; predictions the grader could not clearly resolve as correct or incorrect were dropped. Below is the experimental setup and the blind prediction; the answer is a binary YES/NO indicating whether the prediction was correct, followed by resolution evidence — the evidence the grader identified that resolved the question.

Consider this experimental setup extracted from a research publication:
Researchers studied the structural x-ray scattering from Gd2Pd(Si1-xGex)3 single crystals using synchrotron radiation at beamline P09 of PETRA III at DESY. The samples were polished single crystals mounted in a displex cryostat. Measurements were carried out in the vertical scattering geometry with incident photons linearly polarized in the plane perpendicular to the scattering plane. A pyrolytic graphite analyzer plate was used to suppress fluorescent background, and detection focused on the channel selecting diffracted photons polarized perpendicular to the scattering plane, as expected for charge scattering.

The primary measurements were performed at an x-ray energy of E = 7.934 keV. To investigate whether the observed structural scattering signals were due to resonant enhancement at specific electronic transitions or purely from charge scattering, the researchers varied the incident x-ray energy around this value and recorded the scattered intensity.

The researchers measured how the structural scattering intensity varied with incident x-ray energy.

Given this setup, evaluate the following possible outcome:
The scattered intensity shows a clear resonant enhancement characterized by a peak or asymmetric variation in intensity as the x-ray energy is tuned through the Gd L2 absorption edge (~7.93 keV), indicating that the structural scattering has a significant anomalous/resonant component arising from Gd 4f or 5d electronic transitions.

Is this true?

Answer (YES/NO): NO